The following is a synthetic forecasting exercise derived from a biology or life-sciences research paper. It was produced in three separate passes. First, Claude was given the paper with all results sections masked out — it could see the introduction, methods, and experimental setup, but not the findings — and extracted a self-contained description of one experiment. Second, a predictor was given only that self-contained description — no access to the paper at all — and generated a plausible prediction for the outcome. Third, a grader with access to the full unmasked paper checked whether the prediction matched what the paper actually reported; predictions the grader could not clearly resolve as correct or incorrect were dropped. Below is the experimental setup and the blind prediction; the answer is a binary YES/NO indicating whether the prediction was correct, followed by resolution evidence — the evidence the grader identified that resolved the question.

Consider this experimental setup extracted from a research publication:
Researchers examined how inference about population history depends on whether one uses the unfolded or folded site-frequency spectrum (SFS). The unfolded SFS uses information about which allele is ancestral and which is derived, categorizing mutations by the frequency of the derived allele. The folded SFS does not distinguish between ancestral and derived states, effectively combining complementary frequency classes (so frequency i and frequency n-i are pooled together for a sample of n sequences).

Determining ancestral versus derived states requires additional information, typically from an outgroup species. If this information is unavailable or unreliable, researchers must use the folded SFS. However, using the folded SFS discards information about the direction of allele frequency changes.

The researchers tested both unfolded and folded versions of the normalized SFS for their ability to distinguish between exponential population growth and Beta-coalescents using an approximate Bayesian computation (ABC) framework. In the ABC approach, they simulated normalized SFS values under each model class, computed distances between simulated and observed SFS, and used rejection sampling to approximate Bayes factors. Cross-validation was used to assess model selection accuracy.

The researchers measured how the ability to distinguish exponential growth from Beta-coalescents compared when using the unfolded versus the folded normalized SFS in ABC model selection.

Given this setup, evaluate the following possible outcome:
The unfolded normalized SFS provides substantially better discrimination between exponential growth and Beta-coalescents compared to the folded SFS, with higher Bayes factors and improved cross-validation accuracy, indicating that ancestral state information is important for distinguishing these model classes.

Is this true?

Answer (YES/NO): YES